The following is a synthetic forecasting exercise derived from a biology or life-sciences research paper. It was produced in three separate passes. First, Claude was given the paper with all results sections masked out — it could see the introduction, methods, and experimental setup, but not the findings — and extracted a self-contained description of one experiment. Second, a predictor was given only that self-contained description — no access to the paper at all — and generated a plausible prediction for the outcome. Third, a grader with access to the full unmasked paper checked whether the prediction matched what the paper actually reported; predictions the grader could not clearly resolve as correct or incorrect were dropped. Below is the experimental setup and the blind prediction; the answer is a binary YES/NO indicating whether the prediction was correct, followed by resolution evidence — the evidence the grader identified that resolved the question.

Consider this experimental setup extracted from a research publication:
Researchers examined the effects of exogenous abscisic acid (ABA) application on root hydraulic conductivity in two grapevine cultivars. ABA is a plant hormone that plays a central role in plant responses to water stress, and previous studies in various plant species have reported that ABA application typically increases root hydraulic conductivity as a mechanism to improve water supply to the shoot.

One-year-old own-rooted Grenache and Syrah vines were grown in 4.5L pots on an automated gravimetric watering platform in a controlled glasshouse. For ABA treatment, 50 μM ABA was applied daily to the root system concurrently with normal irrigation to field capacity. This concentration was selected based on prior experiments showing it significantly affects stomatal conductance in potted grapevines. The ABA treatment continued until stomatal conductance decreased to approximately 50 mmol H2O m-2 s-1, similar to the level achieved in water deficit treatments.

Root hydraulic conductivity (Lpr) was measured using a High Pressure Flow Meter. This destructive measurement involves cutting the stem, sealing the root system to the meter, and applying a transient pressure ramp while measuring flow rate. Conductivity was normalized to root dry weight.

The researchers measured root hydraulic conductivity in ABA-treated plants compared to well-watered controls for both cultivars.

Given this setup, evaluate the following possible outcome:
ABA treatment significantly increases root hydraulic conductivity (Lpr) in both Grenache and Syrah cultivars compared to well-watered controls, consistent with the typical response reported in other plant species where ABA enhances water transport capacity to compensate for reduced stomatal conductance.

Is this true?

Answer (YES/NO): NO